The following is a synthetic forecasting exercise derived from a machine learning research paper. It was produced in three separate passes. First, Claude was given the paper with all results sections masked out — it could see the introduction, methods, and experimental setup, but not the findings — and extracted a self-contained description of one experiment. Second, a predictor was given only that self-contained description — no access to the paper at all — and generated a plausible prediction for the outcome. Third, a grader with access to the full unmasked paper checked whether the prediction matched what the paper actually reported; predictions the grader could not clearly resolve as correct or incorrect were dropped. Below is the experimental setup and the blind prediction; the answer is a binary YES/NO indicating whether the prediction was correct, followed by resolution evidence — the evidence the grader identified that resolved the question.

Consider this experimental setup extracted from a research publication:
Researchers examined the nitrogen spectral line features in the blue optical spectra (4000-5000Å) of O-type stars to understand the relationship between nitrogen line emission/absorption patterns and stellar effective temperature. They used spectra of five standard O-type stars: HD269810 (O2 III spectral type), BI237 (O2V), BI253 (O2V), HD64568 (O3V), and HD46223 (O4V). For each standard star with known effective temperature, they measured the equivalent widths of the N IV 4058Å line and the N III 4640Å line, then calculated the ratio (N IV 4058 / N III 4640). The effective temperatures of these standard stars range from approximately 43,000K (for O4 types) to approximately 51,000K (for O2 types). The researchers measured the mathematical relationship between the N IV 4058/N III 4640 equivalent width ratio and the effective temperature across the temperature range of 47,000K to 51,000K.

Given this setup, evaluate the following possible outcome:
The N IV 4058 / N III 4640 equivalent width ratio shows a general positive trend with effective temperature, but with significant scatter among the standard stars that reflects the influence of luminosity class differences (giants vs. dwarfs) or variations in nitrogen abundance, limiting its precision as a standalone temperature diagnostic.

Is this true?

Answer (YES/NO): NO